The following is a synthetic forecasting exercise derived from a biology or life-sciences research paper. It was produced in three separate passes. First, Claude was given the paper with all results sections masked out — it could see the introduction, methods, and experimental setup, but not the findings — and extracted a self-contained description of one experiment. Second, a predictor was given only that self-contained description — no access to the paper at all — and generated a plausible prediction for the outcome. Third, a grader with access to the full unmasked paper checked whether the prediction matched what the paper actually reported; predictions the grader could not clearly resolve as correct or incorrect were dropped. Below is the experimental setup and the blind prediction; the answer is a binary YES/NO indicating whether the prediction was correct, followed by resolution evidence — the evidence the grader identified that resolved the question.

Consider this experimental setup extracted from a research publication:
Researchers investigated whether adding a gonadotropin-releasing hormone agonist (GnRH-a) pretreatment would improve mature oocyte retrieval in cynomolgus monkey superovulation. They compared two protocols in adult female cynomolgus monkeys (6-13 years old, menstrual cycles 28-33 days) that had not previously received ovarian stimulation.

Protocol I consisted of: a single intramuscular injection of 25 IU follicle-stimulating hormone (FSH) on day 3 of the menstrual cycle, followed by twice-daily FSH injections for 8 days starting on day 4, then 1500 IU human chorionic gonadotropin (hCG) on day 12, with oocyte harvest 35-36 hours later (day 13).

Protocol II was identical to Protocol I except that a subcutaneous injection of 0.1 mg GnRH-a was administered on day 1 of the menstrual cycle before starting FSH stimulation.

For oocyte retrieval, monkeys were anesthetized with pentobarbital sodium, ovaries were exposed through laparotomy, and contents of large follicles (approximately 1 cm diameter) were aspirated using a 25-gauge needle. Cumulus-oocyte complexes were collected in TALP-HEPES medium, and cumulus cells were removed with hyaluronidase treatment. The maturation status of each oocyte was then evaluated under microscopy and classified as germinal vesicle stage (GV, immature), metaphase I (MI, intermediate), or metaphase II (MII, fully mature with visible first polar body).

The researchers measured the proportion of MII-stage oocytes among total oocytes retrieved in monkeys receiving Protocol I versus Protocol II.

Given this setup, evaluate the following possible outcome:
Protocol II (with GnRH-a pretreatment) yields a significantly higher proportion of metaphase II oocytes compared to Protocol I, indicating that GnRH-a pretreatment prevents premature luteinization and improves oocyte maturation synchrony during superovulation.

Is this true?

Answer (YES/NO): NO